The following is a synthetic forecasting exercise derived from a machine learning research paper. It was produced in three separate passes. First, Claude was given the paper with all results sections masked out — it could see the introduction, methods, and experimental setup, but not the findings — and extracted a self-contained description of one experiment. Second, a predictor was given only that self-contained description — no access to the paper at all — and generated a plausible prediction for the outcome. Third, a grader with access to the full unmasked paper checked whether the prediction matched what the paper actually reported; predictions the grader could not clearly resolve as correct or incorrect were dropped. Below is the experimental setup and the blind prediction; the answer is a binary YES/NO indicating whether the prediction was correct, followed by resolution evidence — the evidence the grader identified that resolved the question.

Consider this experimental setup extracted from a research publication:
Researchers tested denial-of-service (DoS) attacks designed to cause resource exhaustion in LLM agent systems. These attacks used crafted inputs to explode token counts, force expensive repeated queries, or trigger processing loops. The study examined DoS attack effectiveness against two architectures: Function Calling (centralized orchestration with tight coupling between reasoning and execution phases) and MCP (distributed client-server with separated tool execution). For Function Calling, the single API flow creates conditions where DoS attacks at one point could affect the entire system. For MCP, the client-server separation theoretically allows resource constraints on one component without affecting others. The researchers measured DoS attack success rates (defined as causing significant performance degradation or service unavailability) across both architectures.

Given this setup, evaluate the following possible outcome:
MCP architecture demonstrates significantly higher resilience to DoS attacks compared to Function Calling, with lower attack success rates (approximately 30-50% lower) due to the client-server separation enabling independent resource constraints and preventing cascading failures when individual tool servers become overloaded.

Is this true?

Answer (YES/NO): NO